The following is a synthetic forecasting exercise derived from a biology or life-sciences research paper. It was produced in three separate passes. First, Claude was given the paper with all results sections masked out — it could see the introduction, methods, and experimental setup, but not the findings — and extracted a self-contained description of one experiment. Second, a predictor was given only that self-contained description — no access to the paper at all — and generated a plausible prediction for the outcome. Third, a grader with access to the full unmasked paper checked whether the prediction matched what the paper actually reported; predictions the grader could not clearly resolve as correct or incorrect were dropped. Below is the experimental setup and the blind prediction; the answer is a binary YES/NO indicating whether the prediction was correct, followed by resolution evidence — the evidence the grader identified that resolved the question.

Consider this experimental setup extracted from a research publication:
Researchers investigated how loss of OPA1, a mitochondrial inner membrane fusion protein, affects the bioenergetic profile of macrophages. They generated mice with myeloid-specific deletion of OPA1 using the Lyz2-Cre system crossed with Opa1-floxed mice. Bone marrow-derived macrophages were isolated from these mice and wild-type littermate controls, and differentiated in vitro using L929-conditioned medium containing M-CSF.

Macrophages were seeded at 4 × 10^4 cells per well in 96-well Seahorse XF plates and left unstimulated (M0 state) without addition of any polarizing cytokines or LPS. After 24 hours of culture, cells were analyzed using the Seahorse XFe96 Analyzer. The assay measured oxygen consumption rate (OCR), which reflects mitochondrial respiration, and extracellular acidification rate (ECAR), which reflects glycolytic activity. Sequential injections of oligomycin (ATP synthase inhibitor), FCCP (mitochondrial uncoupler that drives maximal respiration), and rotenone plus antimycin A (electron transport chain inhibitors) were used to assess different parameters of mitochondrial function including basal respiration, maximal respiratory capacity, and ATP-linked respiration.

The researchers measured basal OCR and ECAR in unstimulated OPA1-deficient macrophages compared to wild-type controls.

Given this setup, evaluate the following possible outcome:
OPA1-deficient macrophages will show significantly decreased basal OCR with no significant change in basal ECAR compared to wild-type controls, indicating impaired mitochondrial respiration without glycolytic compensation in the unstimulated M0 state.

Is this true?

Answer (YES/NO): NO